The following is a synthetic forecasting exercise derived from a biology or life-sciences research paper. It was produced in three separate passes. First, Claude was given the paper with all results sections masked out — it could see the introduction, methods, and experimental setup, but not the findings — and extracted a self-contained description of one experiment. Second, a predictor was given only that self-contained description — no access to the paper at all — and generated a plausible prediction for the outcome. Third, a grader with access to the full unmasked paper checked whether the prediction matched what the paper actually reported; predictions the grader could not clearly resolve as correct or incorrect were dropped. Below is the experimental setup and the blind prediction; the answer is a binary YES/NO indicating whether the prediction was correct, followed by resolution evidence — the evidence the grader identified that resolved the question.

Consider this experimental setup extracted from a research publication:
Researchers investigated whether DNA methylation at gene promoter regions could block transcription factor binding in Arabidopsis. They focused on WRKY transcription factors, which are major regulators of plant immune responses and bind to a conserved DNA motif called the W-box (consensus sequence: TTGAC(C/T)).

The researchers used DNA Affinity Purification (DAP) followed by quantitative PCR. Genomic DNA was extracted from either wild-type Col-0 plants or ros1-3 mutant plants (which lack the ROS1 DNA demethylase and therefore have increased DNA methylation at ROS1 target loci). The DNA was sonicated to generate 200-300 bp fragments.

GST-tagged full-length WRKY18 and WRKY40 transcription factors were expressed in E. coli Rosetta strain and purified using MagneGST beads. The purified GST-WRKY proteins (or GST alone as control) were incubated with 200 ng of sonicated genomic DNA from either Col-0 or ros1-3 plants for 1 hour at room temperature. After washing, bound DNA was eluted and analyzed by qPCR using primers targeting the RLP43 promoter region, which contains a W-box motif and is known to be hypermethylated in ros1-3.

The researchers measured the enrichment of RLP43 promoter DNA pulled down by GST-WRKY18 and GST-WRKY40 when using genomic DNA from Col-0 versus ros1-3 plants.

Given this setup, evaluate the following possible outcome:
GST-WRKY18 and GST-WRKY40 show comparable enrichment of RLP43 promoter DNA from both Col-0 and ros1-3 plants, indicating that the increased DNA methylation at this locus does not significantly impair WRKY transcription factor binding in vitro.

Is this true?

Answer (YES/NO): NO